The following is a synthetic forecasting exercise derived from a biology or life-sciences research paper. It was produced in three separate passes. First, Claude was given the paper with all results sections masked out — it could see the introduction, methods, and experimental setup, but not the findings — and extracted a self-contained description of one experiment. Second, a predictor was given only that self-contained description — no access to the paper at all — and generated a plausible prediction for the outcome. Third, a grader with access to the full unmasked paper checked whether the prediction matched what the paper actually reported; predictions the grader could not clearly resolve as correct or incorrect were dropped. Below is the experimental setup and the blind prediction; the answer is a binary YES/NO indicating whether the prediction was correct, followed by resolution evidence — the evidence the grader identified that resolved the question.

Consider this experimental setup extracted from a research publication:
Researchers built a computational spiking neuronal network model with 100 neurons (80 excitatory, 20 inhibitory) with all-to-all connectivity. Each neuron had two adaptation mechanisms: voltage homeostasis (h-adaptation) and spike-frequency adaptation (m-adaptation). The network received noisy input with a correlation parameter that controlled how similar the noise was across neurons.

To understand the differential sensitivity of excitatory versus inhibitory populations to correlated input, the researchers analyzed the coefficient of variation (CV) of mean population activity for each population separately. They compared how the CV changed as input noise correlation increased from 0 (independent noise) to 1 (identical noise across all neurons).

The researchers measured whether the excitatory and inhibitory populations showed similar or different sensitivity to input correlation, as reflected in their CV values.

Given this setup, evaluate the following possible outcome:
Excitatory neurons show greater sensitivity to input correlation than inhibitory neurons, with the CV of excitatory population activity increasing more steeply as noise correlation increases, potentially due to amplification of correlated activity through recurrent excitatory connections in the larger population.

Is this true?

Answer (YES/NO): NO